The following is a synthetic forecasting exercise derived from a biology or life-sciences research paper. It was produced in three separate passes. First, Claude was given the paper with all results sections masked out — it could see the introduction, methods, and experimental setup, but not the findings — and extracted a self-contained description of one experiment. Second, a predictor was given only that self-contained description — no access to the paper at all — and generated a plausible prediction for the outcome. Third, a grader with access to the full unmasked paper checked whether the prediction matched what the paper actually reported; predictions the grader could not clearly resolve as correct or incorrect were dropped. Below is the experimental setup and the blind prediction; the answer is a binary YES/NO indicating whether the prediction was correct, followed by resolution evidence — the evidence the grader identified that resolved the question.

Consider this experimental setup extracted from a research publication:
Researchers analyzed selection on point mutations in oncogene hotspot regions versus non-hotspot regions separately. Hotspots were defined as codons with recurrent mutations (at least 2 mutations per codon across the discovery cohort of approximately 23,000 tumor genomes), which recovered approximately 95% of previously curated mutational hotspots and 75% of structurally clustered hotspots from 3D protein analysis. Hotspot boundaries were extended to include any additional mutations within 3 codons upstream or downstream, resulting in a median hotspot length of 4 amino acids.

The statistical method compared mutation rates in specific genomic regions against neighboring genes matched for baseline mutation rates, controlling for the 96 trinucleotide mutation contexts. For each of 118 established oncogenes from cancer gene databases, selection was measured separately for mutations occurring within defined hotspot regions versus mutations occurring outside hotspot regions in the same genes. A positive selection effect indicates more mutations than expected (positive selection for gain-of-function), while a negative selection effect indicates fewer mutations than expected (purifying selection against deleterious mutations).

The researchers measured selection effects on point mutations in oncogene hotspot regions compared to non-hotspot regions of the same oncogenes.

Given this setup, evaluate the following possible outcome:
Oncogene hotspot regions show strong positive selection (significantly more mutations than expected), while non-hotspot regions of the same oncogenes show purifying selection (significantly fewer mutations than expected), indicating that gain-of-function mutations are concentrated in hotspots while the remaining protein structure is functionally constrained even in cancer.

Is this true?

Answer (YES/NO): YES